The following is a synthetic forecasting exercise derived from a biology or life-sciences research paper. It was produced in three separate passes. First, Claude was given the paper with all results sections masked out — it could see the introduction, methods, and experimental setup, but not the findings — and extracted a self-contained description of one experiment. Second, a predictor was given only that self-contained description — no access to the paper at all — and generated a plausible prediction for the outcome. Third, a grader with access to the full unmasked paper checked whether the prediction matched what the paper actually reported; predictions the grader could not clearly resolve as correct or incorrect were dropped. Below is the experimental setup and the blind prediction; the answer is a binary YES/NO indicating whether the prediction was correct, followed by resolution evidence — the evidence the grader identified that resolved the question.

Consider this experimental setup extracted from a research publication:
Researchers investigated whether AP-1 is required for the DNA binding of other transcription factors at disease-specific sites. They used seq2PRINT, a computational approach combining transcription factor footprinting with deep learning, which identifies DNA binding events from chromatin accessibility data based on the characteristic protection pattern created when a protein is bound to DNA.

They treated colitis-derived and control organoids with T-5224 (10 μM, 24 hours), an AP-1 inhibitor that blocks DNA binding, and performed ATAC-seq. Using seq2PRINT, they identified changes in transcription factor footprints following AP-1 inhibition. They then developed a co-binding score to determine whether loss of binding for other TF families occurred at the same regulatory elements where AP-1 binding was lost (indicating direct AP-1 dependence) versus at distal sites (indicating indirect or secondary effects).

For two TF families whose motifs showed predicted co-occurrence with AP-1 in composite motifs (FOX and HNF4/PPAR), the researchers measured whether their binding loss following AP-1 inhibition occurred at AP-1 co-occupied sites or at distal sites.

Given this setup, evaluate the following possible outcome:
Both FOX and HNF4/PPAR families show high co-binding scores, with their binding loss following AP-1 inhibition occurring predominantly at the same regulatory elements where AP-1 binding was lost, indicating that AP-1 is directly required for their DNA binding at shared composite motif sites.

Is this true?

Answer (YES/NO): NO